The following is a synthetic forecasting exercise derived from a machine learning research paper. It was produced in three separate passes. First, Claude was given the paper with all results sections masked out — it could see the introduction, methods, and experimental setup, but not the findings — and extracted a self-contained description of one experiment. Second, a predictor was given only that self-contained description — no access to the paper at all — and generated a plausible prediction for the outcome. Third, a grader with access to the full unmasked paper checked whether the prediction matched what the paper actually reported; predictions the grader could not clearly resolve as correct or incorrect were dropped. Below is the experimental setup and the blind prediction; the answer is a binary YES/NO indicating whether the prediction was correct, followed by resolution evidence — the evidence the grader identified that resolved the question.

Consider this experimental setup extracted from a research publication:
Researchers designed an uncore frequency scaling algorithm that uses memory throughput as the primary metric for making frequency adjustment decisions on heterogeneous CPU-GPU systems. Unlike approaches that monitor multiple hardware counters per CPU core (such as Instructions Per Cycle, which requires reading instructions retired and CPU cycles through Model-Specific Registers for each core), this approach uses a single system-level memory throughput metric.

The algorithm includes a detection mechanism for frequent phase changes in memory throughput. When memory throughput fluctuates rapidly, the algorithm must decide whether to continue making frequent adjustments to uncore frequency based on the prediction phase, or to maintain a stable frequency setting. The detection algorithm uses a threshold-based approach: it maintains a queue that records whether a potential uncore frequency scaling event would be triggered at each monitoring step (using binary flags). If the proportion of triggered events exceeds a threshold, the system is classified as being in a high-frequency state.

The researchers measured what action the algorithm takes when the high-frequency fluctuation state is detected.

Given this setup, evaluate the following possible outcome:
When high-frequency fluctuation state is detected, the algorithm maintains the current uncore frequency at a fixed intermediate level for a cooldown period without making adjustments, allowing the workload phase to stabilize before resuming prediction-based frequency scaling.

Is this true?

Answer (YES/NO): NO